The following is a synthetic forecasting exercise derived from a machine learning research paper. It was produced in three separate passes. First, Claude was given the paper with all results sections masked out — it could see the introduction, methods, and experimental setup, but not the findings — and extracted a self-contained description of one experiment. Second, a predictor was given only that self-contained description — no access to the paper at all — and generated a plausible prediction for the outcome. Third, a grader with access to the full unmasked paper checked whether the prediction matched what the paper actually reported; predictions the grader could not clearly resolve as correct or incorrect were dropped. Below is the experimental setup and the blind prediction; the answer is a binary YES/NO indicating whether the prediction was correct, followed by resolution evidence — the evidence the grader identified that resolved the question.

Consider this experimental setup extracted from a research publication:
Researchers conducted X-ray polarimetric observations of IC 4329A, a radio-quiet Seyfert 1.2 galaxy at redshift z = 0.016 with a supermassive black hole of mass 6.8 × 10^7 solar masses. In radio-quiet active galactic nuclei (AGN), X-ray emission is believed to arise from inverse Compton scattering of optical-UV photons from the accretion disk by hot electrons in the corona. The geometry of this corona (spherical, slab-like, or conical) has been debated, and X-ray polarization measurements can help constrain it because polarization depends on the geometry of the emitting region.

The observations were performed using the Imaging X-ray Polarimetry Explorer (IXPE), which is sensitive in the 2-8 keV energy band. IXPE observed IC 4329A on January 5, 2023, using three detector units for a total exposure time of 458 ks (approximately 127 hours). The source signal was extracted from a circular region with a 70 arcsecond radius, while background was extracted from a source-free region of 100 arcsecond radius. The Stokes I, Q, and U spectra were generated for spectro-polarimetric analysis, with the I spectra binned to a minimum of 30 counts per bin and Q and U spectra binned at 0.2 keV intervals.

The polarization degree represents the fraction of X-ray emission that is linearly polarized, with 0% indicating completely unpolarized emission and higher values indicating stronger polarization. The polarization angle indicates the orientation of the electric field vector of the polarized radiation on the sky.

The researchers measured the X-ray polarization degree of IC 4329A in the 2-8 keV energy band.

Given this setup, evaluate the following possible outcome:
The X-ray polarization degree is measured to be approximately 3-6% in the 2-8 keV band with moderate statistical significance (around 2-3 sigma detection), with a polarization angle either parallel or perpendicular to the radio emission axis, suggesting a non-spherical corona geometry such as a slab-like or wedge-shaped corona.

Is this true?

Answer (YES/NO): NO